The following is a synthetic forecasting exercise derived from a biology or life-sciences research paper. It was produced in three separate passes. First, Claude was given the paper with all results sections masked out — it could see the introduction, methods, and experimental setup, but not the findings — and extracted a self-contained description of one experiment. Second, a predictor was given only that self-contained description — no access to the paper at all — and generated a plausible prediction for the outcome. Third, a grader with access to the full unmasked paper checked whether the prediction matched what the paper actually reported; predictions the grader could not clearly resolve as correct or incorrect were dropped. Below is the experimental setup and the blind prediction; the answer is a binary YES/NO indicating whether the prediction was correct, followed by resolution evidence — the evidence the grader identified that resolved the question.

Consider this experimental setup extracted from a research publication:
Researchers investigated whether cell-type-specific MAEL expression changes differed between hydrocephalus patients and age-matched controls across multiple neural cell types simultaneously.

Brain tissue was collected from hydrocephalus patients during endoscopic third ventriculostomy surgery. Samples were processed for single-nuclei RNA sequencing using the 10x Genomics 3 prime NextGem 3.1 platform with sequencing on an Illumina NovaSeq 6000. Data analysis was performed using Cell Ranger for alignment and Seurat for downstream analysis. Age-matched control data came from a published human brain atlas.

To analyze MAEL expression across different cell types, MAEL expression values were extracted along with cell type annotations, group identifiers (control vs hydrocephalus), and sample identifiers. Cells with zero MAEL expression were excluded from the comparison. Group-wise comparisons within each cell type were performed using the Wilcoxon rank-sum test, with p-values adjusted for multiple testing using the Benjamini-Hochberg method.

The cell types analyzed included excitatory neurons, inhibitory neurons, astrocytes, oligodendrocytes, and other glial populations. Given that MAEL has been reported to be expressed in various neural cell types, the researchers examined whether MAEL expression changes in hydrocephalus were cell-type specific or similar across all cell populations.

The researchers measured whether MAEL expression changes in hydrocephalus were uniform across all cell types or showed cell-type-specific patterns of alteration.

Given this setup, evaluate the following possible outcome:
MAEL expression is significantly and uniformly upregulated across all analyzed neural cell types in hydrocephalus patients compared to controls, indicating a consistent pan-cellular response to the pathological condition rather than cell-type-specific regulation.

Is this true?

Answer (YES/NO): NO